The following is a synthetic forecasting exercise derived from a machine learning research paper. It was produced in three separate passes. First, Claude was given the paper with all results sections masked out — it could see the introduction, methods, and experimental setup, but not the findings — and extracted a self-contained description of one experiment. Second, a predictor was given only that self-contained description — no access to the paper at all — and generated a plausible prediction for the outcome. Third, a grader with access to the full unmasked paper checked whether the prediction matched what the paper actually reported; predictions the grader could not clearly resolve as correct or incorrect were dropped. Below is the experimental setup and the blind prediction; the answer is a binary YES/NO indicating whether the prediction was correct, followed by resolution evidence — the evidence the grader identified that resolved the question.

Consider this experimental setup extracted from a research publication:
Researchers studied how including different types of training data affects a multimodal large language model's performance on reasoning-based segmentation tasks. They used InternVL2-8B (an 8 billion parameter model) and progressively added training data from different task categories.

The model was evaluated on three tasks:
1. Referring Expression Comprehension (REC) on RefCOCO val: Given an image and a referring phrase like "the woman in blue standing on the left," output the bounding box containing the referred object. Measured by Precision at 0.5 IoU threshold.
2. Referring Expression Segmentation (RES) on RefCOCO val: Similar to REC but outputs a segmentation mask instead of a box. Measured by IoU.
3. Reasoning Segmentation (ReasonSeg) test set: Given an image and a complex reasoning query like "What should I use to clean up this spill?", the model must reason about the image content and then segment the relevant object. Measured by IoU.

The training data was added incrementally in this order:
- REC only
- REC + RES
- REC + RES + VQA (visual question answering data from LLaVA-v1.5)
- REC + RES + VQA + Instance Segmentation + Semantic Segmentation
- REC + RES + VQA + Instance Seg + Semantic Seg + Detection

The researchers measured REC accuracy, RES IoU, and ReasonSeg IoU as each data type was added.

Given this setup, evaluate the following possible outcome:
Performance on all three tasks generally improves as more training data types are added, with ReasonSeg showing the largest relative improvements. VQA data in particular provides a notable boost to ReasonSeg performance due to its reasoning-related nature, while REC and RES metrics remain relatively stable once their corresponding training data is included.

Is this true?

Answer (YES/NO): NO